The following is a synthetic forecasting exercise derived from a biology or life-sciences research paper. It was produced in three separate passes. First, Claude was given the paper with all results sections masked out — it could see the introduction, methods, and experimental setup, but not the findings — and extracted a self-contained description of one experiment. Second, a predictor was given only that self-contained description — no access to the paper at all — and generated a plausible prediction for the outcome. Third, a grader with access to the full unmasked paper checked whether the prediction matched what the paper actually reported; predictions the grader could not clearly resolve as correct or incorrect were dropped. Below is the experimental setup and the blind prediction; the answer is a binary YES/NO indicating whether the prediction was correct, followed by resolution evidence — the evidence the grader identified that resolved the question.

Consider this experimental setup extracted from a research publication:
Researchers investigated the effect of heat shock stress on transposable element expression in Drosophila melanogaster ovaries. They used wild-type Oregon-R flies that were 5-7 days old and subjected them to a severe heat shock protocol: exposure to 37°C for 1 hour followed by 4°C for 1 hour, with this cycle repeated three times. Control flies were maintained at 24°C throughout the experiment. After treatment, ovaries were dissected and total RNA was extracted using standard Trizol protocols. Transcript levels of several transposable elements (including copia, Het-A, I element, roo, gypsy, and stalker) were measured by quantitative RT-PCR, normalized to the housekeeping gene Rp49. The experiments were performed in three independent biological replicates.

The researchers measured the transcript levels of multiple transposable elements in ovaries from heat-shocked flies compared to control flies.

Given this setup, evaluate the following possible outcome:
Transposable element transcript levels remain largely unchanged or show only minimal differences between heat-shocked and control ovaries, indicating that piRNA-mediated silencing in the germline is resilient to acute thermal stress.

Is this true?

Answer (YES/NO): NO